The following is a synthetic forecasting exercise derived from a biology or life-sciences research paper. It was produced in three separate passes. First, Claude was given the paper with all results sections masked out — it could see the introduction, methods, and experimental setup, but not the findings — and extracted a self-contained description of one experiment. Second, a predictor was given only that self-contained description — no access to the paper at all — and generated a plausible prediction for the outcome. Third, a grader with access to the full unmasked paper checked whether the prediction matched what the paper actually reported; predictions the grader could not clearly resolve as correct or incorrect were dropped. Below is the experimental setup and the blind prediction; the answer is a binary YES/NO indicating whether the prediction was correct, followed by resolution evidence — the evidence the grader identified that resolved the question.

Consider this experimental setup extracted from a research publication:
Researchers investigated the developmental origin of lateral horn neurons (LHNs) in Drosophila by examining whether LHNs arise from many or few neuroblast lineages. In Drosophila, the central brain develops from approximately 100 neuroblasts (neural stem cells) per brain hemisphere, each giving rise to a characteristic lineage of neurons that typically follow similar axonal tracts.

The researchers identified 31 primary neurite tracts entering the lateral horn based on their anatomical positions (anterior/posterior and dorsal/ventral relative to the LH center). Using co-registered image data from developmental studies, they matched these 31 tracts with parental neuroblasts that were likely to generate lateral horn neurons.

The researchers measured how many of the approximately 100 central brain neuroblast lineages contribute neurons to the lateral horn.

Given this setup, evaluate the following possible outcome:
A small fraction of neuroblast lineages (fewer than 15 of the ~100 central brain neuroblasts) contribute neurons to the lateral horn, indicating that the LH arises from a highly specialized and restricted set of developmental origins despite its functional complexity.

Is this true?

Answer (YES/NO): NO